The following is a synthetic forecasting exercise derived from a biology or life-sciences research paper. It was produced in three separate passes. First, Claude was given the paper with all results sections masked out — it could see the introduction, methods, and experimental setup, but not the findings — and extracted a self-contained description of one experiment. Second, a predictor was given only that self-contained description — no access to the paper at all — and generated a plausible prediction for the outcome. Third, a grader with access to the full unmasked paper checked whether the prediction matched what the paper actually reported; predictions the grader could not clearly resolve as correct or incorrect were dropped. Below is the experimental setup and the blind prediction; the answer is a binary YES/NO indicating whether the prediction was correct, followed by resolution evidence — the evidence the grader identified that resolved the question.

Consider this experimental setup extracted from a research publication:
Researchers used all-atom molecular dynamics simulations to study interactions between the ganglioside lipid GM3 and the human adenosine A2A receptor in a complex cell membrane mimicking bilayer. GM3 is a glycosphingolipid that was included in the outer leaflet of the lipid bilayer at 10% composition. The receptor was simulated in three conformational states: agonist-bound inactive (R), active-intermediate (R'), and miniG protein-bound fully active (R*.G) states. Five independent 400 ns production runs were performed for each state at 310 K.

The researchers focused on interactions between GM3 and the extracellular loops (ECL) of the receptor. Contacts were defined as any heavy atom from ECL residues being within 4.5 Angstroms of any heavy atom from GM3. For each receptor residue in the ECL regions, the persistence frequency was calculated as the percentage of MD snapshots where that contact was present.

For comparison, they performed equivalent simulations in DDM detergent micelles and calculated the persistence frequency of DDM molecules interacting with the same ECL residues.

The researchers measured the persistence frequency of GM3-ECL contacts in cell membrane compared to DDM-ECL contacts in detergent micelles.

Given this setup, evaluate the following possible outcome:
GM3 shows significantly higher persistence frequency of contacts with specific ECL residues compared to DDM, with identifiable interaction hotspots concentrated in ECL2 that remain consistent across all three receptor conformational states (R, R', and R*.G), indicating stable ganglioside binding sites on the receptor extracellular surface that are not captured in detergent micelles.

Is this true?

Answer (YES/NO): NO